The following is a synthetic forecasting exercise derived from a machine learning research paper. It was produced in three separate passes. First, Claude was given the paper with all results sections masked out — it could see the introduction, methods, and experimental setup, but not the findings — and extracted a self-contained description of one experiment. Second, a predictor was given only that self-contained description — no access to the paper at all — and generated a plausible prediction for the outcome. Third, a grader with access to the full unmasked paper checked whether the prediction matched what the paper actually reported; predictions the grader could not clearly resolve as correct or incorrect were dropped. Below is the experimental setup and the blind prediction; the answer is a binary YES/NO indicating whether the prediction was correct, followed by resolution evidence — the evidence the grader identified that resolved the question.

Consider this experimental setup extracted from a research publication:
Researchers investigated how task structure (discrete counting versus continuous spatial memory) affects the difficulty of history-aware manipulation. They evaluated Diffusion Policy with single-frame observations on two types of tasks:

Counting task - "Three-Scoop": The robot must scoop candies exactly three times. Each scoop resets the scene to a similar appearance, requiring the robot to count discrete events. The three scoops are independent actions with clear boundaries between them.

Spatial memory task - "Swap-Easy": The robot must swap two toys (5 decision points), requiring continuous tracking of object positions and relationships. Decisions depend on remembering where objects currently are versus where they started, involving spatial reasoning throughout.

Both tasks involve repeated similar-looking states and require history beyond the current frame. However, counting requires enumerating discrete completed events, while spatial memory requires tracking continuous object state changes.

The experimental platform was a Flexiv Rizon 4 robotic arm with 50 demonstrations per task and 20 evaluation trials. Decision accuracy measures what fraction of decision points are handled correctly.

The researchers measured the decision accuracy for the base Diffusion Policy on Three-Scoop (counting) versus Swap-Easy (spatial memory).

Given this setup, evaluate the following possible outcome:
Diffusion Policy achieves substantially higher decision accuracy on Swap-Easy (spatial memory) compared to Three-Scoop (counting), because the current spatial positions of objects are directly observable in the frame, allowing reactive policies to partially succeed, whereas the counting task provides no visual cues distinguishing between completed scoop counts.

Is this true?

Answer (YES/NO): NO